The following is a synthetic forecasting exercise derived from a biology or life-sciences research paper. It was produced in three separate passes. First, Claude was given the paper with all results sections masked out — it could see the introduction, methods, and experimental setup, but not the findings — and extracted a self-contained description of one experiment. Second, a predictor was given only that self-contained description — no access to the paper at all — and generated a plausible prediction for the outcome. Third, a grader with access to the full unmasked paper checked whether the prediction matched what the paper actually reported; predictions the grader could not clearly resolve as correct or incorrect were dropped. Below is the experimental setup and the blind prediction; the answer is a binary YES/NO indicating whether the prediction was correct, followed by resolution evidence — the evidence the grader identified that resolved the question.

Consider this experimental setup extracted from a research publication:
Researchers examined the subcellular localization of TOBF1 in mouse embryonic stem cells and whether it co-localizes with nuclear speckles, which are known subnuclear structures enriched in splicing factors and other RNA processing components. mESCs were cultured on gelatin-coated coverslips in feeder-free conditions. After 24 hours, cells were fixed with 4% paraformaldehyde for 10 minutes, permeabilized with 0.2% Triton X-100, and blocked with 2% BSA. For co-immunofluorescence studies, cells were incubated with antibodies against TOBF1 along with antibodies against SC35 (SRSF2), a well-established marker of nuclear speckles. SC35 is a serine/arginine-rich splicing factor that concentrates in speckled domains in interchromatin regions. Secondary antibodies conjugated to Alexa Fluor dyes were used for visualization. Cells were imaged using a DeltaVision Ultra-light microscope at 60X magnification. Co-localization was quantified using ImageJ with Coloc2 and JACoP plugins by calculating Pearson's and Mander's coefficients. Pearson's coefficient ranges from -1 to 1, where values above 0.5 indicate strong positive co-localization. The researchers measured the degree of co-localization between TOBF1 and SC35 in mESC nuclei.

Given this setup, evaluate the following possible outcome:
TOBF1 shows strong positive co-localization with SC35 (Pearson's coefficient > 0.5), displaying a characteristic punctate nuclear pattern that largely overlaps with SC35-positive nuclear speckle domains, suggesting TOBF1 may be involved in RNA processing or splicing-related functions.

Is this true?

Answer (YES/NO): YES